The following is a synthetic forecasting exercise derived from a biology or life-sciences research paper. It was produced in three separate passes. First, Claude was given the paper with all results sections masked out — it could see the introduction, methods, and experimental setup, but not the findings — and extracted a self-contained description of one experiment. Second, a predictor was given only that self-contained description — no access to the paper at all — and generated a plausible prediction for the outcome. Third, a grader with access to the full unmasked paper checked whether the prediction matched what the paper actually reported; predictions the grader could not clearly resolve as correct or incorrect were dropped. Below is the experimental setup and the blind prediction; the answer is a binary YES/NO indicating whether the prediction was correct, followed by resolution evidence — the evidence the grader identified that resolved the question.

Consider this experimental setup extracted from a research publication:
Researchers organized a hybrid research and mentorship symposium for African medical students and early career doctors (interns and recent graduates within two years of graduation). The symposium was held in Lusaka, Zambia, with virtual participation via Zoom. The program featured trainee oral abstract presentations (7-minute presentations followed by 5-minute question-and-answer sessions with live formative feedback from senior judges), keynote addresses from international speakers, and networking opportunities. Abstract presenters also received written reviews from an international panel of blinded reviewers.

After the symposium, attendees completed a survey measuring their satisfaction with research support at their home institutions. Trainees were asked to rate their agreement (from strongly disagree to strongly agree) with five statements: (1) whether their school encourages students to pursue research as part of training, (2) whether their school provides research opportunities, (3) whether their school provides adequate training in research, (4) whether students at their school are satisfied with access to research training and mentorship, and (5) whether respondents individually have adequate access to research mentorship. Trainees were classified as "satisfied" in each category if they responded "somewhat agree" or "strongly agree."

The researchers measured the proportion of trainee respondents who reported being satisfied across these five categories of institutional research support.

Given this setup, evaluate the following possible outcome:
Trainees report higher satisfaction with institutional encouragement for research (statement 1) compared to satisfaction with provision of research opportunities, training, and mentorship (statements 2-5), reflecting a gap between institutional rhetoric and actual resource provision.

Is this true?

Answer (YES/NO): NO